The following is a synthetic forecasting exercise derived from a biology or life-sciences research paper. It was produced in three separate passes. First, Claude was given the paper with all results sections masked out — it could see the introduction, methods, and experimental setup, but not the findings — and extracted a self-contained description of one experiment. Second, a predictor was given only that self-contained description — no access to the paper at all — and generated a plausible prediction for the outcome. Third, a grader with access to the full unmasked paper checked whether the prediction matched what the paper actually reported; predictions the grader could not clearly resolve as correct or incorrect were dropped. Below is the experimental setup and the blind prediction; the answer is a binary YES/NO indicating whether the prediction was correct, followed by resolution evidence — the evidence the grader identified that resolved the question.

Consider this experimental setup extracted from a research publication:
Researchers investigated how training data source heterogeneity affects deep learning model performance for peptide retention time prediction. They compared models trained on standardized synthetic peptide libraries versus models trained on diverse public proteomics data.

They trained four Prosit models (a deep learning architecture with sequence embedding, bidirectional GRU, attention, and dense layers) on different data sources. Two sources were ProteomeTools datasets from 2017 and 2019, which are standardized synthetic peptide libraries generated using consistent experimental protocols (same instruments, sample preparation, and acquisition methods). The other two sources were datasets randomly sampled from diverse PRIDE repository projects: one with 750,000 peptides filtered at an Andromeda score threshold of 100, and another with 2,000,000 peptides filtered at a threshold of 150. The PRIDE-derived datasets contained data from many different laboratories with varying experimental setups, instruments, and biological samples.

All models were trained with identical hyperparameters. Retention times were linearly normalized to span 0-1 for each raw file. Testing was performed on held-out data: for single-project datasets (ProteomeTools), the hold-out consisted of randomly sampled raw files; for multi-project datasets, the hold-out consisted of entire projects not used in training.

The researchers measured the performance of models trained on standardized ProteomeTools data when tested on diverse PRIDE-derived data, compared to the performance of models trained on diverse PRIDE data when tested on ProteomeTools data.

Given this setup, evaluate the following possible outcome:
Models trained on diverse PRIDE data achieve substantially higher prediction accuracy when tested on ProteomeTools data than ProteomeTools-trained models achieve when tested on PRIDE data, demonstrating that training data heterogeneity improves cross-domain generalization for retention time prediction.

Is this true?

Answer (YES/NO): NO